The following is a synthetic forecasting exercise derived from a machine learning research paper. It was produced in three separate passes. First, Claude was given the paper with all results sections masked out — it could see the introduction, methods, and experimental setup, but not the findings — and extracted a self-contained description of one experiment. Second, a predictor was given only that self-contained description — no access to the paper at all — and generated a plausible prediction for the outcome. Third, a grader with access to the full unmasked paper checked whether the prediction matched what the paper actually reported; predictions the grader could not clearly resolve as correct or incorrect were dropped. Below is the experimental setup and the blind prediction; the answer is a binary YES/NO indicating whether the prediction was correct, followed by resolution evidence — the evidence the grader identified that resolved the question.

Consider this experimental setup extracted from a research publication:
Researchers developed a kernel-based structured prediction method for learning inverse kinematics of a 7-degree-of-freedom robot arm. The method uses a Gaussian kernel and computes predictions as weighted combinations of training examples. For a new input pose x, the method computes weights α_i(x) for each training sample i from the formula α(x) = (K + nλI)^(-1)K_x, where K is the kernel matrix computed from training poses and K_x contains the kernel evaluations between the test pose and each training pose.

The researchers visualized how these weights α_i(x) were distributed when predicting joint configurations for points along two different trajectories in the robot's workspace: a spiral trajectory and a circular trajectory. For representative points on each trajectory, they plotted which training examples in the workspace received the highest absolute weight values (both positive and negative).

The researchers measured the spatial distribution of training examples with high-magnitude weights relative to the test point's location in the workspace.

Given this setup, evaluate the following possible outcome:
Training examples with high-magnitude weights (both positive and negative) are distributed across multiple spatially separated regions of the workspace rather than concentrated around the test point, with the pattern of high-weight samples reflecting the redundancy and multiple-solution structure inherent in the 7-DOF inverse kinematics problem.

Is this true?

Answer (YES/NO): NO